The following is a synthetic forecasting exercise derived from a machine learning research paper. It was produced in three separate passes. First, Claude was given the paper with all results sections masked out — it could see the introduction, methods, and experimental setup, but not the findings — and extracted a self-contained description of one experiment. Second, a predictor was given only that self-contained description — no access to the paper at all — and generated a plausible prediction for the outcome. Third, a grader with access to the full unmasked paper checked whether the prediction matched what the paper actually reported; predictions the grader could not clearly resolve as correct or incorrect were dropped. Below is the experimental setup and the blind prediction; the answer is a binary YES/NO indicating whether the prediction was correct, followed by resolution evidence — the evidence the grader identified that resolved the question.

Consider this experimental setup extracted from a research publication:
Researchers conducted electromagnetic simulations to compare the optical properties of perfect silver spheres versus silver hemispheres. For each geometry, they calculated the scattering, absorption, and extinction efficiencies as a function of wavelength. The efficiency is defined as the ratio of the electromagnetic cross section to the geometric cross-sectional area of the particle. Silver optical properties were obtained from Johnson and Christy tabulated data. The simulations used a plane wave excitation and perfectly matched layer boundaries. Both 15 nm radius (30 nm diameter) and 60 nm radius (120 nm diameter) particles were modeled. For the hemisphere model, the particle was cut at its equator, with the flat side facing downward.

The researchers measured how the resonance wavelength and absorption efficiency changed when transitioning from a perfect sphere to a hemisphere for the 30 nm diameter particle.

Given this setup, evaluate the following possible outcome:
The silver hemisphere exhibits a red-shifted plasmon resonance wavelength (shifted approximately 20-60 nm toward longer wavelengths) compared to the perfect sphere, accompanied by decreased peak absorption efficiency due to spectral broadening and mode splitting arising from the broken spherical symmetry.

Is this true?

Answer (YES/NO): NO